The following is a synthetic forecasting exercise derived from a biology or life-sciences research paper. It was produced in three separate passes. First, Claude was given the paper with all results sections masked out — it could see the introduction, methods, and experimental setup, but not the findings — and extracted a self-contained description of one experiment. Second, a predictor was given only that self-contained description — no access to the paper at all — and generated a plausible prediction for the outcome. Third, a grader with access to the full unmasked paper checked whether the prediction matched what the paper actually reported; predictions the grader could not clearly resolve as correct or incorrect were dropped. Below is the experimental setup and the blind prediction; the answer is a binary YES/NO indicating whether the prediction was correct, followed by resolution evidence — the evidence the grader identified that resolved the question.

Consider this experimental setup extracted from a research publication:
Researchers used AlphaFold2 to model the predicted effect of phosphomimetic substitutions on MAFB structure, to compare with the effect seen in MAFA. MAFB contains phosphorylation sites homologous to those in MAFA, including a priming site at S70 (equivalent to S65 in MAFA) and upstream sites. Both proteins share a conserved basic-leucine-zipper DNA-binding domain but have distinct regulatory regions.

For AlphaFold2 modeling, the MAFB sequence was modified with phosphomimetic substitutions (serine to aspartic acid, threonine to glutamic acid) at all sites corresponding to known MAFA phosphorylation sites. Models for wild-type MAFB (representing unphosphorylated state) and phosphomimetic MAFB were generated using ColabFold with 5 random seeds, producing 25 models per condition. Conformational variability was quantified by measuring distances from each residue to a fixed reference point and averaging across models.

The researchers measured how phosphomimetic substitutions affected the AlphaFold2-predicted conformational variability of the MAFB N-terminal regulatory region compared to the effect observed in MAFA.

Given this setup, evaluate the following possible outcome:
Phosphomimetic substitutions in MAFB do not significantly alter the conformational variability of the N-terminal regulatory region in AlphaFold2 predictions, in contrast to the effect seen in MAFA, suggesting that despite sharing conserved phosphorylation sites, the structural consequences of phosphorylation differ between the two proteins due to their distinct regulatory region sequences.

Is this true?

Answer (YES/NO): NO